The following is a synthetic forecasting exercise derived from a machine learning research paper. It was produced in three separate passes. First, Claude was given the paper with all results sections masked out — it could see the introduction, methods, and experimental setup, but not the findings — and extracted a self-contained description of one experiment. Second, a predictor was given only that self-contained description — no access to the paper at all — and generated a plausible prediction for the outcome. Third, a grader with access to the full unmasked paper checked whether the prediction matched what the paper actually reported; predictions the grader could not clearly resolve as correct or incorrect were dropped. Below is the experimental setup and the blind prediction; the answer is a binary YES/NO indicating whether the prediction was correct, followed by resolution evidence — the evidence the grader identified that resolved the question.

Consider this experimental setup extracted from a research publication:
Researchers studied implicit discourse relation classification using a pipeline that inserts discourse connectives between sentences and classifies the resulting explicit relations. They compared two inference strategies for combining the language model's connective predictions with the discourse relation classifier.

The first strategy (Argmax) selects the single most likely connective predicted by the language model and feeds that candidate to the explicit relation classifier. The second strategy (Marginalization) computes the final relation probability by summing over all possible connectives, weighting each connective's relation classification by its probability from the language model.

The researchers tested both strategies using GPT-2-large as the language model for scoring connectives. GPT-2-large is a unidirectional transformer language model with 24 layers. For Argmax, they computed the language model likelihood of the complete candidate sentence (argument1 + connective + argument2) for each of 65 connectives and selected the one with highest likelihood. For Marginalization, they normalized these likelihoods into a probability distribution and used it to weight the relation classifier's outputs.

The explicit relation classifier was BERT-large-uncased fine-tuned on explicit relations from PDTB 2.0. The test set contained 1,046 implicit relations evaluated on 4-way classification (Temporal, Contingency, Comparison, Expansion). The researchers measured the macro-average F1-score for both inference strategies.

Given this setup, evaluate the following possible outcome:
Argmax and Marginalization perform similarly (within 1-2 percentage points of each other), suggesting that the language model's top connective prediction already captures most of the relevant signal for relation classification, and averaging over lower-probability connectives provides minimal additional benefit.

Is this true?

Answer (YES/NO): NO